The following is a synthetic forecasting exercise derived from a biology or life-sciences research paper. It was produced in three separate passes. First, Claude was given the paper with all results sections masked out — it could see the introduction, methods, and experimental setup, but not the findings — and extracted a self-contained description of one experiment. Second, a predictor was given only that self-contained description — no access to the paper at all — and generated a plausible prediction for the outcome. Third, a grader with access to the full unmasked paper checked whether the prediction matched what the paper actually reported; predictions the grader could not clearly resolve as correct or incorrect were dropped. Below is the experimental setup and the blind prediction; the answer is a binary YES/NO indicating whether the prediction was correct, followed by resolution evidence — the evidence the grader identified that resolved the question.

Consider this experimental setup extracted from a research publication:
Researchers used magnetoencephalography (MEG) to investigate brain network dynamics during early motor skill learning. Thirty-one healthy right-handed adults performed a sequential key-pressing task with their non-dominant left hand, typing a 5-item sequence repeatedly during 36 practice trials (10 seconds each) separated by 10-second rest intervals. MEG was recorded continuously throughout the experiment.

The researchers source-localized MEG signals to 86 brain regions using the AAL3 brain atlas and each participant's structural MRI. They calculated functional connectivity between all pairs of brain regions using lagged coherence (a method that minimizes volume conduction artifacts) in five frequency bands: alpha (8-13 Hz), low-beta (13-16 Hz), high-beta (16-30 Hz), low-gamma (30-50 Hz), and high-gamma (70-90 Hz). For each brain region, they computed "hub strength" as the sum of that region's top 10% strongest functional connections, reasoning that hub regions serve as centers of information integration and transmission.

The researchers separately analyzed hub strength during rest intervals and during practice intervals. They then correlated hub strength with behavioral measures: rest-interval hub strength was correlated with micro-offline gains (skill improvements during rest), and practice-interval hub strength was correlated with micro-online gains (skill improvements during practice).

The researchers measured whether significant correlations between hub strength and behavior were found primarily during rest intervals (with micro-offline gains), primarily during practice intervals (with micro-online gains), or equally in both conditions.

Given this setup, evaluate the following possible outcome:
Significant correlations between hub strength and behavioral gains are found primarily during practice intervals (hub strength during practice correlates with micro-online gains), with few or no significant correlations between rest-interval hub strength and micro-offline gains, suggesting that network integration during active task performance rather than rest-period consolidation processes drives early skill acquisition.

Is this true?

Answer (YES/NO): NO